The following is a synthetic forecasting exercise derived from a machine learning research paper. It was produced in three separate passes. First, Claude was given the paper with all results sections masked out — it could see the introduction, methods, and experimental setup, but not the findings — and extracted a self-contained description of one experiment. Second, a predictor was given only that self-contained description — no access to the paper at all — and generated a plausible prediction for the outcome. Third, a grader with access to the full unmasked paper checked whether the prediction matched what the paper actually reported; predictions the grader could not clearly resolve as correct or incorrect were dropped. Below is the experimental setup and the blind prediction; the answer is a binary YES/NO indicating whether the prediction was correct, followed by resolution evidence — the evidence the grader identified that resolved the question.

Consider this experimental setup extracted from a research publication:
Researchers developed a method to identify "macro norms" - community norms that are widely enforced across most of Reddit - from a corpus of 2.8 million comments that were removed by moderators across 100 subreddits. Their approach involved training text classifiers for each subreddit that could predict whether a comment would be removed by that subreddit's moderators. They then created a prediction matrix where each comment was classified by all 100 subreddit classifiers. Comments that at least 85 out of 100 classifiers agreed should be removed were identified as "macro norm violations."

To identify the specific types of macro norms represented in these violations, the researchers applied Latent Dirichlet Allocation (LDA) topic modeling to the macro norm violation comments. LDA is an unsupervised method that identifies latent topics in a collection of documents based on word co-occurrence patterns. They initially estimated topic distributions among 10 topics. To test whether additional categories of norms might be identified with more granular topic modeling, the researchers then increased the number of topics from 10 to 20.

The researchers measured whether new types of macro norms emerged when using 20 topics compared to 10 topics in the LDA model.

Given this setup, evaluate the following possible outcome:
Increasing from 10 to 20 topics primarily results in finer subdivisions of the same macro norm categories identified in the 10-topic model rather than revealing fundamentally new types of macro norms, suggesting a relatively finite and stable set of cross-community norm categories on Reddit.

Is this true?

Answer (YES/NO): NO